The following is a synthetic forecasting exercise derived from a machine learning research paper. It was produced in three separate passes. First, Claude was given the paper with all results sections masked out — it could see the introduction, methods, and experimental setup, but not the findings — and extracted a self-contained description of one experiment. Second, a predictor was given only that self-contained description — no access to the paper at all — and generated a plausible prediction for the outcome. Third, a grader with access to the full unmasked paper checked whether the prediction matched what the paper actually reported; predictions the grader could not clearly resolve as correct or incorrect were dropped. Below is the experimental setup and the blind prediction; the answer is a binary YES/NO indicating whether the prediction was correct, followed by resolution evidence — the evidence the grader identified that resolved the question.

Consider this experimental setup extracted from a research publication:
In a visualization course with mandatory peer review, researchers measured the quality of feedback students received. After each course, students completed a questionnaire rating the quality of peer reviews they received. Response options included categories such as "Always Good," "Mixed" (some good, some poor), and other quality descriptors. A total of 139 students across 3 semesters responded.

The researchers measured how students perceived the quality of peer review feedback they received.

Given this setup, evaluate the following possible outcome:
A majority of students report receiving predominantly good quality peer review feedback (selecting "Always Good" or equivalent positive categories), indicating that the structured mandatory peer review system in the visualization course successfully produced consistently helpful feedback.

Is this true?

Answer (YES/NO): NO